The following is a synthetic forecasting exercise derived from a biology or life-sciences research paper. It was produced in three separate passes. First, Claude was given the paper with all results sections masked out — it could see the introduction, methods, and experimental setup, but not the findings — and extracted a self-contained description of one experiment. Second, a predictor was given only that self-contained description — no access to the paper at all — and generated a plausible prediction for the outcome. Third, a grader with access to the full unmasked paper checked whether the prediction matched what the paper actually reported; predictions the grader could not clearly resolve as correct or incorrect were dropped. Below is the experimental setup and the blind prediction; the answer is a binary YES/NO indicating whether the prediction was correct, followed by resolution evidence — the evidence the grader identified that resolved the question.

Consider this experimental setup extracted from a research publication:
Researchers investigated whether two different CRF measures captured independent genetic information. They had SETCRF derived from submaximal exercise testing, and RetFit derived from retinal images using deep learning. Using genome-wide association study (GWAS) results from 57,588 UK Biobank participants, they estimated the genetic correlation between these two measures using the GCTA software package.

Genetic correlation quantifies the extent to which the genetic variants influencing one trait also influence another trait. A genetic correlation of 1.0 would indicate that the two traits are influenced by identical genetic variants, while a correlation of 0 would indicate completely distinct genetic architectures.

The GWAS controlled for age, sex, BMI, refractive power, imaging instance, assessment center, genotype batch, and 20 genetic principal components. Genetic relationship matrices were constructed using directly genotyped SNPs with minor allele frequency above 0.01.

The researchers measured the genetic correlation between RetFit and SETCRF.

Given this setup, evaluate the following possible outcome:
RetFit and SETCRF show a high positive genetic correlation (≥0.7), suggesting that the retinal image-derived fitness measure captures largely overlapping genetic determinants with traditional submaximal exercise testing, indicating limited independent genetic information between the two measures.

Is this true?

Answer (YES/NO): NO